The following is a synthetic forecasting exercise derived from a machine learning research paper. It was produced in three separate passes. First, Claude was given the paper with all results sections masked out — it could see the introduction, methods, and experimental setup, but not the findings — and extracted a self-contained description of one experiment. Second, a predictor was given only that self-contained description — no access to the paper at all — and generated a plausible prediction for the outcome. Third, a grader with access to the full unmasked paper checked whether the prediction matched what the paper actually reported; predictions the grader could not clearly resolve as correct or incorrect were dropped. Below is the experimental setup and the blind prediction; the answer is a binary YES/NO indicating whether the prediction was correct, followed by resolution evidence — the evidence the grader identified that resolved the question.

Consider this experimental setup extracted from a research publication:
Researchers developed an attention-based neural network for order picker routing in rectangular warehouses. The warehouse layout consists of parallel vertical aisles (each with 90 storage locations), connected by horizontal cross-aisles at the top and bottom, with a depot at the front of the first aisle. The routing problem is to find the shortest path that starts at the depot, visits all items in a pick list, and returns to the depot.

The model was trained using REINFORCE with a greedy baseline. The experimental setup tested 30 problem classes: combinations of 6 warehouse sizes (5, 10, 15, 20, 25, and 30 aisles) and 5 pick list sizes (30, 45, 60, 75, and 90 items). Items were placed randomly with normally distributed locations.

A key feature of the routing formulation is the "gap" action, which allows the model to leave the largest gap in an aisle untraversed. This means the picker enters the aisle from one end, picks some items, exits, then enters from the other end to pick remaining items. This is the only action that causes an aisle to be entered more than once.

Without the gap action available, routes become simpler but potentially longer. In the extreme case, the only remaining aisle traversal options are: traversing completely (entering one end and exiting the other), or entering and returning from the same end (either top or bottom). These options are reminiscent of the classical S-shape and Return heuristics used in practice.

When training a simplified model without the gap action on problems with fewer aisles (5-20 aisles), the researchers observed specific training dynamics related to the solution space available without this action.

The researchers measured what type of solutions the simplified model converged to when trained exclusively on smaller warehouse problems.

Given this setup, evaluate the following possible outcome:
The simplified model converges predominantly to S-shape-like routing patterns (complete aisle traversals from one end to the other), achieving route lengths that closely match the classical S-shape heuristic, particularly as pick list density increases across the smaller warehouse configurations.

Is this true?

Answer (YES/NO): NO